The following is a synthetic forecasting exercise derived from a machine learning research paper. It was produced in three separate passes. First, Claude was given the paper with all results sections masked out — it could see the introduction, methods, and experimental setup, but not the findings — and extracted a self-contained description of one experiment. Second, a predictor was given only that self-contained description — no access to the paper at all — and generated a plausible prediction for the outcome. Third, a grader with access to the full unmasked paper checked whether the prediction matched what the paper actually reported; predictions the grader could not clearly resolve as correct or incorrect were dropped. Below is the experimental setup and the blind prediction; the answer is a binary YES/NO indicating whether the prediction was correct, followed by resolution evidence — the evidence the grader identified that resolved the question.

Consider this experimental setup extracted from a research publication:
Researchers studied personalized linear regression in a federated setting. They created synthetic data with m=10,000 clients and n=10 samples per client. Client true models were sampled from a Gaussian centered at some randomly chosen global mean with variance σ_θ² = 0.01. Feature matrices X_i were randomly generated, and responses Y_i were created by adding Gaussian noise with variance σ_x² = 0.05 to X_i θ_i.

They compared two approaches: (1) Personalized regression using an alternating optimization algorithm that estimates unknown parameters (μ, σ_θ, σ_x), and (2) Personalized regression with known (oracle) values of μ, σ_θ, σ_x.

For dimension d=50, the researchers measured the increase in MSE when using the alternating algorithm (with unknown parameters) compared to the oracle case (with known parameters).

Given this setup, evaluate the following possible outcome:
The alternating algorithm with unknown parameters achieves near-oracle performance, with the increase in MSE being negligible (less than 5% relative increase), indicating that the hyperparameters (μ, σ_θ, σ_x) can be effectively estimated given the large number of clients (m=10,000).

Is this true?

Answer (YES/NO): YES